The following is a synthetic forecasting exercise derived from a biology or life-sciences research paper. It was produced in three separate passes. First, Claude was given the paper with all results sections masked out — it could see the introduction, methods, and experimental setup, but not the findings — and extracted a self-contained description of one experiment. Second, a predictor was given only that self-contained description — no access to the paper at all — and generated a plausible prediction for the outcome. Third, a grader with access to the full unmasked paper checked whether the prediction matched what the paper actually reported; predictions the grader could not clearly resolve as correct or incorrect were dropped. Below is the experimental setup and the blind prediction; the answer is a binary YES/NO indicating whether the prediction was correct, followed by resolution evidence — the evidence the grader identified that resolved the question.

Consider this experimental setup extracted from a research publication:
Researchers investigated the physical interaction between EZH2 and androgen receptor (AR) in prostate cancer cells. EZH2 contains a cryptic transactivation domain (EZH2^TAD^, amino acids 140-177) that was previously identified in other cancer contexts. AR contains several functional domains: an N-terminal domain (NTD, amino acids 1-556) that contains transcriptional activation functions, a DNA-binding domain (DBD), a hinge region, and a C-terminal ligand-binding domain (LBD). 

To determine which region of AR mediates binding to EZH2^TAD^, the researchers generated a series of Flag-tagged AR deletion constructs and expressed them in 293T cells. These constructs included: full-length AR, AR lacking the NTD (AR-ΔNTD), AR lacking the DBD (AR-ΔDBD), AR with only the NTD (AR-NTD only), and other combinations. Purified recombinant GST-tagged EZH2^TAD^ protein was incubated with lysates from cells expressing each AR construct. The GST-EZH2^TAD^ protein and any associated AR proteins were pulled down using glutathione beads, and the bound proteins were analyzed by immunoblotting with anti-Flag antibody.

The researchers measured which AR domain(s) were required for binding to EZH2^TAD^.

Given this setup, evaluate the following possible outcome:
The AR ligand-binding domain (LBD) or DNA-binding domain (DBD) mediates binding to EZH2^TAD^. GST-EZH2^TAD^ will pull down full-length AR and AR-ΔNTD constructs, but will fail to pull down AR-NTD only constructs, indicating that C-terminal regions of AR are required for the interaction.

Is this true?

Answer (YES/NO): NO